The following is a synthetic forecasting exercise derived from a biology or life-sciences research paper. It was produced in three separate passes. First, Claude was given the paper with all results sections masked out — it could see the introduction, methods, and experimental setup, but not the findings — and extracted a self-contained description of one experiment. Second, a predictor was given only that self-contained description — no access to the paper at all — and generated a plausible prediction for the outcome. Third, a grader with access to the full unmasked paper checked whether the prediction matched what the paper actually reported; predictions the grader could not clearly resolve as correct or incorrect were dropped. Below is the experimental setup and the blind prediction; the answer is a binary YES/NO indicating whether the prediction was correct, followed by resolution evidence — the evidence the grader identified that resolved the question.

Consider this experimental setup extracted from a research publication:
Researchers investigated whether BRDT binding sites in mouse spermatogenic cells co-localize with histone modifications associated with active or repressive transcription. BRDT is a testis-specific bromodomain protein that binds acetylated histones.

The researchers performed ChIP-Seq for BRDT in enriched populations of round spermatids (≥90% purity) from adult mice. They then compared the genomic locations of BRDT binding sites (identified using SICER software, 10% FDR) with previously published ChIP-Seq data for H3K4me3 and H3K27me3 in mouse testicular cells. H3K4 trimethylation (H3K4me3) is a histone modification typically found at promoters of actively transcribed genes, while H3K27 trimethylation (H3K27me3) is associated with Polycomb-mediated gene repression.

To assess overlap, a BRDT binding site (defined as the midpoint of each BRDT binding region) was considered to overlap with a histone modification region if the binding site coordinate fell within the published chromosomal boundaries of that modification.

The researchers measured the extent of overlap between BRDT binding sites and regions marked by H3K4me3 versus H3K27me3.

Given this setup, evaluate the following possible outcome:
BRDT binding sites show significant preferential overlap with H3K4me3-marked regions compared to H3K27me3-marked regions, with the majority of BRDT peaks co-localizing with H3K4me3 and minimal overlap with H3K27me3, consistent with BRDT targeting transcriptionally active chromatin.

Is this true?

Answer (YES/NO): YES